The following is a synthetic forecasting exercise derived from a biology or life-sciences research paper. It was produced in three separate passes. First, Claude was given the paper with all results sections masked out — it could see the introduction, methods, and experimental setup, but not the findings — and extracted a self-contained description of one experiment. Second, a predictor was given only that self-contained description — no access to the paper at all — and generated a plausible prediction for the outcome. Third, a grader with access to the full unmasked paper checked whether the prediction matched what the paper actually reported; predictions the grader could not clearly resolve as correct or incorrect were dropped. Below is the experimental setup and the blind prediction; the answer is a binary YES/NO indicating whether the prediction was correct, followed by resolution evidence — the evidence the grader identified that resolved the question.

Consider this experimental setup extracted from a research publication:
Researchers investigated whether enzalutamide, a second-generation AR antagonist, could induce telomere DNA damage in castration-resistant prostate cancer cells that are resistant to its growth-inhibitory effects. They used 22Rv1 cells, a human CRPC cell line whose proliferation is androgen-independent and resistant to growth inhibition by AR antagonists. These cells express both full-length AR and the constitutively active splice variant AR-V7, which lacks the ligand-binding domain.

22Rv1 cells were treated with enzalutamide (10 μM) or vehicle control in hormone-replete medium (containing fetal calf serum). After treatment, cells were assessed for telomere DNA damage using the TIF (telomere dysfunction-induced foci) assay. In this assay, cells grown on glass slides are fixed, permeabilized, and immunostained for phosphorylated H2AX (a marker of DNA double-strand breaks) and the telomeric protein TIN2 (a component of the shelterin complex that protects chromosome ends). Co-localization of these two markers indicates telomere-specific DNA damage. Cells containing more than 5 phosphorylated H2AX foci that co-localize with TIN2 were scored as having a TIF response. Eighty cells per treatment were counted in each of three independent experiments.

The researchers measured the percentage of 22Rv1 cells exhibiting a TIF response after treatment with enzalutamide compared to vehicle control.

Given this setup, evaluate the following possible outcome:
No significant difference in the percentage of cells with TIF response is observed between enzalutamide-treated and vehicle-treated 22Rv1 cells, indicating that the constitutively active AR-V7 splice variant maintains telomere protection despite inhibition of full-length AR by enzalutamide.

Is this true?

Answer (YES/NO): NO